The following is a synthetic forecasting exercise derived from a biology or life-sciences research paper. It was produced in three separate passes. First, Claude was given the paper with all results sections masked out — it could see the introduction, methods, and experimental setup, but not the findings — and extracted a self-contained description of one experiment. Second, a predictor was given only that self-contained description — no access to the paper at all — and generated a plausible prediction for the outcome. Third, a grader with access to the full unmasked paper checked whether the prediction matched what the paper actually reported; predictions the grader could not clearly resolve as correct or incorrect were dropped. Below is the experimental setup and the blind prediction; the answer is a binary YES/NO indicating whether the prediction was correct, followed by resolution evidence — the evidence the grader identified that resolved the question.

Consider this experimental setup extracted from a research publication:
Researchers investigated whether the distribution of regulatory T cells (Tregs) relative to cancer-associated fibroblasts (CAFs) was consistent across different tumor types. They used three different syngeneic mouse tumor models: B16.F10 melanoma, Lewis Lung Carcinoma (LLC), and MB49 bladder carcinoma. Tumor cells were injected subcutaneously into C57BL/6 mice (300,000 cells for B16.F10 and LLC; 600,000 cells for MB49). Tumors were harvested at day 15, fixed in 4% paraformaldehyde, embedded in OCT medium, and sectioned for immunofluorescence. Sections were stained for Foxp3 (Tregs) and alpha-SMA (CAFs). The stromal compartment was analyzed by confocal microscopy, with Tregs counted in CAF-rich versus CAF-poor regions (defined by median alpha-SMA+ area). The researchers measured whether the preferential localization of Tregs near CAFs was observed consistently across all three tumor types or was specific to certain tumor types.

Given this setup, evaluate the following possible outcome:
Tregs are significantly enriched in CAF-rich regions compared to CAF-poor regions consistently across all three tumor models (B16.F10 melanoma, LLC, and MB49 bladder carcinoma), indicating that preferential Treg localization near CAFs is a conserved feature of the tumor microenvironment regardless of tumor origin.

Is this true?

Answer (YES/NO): YES